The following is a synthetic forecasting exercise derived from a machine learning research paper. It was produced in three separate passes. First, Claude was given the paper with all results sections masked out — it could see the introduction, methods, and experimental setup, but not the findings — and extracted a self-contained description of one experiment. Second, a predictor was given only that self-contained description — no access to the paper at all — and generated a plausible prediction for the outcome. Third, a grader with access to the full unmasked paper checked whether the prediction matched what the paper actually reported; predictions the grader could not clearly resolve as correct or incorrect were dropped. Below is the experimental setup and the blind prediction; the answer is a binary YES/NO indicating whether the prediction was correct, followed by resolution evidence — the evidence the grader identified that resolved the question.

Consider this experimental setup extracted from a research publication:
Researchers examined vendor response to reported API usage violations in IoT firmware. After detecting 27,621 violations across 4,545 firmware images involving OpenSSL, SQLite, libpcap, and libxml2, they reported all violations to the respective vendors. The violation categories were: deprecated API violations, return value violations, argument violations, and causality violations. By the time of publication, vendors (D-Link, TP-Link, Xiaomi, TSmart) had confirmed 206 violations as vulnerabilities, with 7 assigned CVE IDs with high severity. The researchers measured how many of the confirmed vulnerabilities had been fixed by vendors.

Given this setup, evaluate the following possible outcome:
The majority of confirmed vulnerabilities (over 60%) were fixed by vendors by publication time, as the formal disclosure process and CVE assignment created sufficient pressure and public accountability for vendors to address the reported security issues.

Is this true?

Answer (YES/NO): NO